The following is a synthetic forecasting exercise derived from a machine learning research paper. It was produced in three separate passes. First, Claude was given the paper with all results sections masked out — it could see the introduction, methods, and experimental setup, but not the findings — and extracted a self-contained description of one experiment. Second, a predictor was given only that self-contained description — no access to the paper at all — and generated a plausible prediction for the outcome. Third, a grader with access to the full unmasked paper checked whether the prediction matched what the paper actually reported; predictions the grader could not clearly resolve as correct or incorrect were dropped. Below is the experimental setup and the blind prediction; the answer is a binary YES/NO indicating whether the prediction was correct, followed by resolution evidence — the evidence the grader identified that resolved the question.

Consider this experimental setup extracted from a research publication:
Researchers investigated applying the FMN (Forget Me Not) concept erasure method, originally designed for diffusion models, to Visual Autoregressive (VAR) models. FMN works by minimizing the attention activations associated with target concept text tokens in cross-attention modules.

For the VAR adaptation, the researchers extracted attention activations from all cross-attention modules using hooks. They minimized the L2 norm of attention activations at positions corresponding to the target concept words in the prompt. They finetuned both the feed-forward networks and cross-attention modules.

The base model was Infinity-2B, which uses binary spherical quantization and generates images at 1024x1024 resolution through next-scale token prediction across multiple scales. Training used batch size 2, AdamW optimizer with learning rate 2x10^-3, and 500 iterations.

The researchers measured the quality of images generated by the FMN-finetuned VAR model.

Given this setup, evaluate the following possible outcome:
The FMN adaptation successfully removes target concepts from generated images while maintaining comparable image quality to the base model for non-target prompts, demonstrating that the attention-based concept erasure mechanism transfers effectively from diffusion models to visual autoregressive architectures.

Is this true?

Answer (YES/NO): NO